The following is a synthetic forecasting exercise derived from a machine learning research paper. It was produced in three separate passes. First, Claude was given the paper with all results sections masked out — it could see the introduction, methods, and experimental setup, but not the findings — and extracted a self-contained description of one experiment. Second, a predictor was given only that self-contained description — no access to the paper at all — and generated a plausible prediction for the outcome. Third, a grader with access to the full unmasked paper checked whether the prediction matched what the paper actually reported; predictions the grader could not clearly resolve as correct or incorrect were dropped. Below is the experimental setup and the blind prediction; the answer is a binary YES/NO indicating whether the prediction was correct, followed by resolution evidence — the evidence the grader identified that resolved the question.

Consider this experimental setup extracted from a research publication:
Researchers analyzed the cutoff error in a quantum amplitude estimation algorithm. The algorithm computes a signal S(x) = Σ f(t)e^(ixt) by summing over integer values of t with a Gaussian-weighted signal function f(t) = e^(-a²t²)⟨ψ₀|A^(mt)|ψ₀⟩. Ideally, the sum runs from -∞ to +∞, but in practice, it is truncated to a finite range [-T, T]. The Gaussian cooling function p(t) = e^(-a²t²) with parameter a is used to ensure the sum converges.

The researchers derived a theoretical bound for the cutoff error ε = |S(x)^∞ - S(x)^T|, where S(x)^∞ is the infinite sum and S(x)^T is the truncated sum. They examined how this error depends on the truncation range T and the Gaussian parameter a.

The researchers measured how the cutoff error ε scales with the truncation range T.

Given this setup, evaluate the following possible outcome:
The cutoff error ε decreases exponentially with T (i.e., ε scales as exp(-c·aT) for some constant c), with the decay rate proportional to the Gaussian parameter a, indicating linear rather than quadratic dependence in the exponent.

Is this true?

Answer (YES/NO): NO